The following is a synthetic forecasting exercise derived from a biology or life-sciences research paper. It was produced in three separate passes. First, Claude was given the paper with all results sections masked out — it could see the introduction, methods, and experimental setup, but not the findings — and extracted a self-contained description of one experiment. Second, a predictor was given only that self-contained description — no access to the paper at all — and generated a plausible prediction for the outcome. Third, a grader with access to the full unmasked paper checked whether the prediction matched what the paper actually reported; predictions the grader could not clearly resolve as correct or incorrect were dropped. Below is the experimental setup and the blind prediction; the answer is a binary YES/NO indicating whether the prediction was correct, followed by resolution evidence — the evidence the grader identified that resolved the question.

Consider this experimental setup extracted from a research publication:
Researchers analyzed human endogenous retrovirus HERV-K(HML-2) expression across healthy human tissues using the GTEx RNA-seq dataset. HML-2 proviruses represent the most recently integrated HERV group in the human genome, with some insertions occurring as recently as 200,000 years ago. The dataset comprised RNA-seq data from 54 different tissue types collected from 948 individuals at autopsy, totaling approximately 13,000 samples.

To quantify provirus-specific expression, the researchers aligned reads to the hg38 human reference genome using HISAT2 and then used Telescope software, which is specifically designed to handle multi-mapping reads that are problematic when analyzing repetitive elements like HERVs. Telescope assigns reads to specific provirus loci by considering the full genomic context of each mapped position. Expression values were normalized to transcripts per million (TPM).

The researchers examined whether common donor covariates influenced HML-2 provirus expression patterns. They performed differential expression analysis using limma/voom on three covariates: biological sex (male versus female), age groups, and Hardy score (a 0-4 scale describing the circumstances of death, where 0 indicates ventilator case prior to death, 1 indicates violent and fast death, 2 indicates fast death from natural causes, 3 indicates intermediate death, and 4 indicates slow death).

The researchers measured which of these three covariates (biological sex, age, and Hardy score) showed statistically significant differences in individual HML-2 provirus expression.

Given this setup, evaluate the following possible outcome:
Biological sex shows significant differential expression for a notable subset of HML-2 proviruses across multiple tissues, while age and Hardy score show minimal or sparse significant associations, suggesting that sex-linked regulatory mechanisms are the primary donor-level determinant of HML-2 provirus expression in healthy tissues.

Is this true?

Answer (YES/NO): NO